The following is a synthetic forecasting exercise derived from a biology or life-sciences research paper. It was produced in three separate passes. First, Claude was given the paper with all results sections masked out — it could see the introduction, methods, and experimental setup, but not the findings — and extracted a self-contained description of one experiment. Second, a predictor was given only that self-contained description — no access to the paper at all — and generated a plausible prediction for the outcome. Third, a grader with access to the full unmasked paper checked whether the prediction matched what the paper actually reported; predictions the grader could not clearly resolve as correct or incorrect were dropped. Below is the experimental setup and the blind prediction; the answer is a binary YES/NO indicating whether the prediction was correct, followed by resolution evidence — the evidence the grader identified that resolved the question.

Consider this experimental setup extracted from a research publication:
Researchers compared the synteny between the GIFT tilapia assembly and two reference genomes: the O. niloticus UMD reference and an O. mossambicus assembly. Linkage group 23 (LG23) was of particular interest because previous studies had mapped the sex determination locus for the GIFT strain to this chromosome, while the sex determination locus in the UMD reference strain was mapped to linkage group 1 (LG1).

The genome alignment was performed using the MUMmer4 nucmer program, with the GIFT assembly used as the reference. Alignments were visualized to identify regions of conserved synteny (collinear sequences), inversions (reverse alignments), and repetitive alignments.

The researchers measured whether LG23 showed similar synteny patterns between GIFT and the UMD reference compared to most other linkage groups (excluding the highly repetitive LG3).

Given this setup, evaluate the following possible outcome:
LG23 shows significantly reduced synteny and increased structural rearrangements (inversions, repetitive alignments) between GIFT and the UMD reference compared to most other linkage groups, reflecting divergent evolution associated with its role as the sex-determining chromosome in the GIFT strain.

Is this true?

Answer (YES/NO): YES